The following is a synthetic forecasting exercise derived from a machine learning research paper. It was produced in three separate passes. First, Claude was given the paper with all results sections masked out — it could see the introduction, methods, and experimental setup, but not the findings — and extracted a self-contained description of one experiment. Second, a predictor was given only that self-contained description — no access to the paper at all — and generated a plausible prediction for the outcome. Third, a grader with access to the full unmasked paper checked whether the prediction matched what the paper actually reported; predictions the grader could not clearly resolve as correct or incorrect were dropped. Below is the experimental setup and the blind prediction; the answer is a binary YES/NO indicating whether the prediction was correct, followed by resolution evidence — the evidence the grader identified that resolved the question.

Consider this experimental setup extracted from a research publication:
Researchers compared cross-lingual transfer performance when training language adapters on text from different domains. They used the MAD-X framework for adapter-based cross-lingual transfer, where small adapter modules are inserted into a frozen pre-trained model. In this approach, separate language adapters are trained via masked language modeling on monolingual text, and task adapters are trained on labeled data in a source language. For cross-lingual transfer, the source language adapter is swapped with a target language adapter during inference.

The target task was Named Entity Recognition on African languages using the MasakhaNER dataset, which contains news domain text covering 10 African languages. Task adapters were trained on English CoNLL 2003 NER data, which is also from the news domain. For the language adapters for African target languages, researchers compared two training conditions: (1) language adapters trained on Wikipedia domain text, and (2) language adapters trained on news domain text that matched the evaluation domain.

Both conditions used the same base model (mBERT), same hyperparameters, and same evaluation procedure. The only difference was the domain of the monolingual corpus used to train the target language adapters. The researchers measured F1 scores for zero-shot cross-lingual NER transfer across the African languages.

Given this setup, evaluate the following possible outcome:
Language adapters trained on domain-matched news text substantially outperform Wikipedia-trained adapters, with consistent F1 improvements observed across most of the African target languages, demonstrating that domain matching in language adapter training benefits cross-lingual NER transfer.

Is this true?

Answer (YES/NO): YES